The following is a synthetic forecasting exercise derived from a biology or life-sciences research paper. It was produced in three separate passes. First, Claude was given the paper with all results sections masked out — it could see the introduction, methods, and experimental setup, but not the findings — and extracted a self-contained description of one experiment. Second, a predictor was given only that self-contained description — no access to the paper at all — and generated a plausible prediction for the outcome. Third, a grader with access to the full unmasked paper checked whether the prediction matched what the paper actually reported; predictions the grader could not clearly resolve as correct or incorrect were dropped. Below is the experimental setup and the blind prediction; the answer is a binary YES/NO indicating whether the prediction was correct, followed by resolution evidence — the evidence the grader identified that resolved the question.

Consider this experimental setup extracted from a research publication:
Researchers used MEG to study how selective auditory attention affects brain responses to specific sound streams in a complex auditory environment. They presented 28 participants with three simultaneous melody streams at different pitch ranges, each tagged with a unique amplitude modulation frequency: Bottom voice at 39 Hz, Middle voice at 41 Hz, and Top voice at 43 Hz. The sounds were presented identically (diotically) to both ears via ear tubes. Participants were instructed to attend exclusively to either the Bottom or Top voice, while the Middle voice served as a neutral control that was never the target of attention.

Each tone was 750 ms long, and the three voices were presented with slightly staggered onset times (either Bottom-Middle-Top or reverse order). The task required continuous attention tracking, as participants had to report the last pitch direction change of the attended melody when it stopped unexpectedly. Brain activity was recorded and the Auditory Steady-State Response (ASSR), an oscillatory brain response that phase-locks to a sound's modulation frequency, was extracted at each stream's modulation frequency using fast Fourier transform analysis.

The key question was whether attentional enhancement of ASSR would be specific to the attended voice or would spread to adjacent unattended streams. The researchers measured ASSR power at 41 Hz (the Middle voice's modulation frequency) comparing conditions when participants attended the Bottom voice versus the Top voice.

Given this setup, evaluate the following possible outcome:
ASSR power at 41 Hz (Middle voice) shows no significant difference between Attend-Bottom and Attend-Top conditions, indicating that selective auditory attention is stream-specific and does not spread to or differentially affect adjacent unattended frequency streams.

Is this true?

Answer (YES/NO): YES